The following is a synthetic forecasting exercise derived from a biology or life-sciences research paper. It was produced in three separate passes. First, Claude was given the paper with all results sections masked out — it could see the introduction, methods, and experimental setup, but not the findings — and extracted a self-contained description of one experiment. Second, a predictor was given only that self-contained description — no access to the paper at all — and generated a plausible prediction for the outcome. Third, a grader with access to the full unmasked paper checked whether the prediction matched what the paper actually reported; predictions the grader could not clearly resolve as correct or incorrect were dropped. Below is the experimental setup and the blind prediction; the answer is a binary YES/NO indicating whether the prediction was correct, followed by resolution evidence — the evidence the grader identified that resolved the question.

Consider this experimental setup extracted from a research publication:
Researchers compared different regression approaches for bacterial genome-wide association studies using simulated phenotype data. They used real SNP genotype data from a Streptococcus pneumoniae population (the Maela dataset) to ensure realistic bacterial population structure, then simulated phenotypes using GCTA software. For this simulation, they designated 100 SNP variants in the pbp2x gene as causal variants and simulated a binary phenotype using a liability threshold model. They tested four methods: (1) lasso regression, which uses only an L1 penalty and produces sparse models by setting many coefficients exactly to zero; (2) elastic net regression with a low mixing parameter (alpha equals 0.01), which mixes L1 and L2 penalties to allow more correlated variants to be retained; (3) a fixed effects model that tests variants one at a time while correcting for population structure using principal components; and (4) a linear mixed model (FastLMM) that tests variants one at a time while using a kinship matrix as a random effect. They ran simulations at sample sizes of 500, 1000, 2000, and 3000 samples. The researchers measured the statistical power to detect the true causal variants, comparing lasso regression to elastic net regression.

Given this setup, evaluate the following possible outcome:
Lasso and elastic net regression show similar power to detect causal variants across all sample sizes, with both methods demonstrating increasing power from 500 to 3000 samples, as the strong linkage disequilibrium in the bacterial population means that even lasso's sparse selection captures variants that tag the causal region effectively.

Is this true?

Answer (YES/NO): NO